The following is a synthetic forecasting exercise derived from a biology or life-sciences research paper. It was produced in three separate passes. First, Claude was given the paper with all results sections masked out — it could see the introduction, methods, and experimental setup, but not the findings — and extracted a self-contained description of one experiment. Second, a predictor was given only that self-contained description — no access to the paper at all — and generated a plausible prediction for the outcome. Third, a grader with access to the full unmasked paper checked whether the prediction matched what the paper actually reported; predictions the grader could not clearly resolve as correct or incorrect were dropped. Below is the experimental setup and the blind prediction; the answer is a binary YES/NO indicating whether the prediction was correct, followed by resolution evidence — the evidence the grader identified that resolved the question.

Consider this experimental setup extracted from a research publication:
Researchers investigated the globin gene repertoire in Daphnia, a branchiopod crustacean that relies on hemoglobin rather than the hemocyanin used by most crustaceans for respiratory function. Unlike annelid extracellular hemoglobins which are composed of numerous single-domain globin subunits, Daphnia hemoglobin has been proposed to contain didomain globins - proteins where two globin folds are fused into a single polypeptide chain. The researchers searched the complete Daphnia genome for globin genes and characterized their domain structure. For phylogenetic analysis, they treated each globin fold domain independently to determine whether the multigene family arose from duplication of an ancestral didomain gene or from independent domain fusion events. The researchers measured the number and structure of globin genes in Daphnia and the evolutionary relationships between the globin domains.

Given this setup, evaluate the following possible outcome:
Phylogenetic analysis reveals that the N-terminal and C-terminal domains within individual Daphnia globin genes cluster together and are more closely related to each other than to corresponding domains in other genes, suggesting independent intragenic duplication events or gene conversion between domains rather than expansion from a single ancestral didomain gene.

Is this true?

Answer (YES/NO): NO